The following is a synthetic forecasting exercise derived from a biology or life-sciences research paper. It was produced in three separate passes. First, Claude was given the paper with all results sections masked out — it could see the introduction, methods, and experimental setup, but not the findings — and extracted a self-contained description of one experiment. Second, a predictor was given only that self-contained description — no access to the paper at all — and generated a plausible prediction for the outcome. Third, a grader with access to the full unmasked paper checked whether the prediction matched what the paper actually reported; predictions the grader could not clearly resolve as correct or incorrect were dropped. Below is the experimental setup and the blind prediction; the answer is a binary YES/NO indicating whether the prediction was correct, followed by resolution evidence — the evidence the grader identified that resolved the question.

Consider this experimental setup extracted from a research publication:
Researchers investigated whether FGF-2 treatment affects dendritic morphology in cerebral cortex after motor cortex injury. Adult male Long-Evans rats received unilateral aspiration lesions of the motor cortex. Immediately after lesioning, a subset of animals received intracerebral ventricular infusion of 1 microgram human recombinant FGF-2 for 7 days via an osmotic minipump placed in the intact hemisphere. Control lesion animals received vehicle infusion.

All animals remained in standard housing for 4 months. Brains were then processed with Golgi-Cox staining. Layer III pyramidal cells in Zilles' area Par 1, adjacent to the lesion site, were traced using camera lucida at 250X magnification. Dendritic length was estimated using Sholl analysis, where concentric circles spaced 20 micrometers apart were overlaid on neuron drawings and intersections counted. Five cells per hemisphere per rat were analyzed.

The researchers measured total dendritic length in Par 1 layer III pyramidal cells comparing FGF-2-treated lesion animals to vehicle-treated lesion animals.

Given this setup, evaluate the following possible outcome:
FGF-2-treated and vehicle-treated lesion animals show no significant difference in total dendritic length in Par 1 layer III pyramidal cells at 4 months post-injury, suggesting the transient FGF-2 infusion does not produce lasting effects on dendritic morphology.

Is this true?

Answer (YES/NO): YES